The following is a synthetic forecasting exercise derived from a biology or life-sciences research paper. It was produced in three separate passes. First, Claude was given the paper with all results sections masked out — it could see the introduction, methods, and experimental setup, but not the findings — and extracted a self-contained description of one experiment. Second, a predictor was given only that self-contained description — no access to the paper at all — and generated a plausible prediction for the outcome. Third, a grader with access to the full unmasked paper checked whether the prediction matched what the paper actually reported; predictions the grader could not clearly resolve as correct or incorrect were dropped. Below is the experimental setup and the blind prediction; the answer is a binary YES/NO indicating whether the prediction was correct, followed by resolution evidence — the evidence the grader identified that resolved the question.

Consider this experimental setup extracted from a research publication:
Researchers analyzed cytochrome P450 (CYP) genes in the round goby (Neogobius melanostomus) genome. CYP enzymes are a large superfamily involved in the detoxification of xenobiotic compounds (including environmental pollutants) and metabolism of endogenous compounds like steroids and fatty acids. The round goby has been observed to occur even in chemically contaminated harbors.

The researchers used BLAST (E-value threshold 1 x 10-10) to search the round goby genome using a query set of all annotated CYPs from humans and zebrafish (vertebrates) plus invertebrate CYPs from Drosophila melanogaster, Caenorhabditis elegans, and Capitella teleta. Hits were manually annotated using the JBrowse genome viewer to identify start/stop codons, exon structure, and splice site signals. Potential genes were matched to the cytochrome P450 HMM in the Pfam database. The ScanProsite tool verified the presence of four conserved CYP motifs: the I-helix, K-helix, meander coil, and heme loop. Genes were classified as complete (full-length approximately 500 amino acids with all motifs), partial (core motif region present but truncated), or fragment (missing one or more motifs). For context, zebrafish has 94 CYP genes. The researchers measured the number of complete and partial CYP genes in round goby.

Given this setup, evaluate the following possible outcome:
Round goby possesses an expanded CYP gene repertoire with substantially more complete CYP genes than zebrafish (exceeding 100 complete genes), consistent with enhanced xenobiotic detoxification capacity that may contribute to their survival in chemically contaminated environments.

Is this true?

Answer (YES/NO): NO